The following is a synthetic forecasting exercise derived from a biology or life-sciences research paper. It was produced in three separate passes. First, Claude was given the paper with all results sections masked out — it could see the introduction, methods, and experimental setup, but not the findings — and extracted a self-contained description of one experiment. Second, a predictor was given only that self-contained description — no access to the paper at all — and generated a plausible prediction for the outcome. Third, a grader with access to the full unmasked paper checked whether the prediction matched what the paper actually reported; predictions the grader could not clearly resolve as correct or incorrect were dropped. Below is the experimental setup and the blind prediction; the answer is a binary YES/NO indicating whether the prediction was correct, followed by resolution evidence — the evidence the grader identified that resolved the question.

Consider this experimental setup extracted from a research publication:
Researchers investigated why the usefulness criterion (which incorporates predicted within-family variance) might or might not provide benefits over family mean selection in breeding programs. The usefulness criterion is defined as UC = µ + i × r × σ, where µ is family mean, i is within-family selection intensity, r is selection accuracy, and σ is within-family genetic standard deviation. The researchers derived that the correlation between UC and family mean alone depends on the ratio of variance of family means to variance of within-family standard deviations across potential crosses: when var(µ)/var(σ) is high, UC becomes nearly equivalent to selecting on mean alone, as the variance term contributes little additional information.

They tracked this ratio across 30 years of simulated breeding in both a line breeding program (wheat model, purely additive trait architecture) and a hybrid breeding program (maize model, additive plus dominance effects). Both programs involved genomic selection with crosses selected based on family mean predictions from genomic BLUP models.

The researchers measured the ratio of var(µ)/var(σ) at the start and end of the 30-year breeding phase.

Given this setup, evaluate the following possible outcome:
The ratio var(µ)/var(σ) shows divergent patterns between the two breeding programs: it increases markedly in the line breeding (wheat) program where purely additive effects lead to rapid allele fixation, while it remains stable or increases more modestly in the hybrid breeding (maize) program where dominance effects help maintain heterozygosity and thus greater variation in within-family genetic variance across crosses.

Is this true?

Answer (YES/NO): NO